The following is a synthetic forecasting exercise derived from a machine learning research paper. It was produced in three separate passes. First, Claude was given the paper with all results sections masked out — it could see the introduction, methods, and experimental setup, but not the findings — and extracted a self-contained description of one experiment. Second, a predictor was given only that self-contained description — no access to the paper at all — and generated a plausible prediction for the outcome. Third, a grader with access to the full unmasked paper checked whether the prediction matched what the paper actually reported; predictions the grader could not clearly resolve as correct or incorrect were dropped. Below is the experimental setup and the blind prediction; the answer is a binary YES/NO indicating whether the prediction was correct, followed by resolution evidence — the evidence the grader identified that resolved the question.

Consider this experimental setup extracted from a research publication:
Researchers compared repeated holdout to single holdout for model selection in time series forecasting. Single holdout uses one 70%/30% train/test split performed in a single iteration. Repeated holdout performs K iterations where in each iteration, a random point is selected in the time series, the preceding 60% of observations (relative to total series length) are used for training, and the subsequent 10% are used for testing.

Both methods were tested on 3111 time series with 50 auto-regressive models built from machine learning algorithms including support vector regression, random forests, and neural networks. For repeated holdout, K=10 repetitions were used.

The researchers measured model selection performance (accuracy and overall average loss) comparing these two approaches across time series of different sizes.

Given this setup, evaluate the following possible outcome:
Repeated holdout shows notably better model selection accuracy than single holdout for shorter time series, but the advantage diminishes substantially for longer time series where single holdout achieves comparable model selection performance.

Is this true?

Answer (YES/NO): NO